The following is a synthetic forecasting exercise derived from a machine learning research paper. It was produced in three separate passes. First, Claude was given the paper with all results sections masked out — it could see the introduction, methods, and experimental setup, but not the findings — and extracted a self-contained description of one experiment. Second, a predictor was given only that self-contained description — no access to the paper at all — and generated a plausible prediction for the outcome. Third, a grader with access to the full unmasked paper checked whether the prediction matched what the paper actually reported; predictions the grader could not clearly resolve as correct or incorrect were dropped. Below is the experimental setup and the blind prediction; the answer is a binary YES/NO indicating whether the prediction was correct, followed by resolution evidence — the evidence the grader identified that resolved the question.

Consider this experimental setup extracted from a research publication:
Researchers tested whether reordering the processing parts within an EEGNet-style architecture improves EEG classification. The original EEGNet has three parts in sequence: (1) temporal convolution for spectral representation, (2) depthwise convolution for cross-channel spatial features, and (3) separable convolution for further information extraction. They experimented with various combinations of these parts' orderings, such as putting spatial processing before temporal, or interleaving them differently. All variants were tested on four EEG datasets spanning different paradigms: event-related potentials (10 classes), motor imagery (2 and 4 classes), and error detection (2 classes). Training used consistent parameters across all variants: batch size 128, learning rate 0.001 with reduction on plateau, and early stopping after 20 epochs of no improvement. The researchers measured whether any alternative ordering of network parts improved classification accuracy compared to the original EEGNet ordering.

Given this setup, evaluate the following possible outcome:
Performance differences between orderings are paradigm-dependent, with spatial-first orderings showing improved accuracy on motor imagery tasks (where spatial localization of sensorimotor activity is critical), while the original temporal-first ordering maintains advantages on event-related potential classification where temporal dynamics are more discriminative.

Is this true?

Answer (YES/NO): NO